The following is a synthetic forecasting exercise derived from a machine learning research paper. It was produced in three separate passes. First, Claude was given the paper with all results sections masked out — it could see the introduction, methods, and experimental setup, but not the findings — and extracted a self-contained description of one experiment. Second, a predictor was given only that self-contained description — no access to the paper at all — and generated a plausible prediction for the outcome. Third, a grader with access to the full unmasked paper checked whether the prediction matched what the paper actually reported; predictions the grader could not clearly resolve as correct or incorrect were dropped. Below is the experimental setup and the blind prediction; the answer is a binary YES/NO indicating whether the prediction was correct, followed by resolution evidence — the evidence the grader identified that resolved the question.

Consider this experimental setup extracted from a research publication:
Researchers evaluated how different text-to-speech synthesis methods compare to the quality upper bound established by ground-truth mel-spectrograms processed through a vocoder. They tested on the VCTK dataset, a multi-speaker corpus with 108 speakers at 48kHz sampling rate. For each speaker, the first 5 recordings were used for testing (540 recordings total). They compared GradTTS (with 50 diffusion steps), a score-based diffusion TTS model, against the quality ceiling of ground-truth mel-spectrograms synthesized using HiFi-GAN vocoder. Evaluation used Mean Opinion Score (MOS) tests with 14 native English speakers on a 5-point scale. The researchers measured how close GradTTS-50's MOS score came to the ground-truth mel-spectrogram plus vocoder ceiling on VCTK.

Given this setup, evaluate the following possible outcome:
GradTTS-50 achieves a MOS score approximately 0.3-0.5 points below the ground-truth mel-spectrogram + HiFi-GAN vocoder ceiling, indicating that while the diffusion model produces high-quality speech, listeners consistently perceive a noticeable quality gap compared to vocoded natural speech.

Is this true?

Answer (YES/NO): NO